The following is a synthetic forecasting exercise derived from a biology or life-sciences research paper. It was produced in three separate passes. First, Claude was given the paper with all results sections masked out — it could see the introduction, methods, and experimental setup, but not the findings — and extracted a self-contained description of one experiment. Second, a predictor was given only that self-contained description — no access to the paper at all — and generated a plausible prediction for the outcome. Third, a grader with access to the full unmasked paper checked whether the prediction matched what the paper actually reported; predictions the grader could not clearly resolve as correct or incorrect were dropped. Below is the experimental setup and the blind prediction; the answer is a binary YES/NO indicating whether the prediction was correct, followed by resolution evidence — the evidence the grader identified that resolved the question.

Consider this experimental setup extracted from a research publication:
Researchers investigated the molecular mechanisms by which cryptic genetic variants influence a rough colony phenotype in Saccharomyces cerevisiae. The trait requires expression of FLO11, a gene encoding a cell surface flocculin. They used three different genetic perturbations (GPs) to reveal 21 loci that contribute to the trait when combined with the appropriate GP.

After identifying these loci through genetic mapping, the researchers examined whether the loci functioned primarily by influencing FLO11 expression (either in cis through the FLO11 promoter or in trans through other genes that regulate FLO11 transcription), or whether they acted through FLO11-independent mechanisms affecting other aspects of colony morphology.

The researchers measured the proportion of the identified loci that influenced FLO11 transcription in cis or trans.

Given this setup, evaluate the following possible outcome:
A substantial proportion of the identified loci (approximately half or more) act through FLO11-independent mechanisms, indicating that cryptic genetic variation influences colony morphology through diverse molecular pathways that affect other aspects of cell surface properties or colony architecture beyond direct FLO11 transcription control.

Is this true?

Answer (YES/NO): NO